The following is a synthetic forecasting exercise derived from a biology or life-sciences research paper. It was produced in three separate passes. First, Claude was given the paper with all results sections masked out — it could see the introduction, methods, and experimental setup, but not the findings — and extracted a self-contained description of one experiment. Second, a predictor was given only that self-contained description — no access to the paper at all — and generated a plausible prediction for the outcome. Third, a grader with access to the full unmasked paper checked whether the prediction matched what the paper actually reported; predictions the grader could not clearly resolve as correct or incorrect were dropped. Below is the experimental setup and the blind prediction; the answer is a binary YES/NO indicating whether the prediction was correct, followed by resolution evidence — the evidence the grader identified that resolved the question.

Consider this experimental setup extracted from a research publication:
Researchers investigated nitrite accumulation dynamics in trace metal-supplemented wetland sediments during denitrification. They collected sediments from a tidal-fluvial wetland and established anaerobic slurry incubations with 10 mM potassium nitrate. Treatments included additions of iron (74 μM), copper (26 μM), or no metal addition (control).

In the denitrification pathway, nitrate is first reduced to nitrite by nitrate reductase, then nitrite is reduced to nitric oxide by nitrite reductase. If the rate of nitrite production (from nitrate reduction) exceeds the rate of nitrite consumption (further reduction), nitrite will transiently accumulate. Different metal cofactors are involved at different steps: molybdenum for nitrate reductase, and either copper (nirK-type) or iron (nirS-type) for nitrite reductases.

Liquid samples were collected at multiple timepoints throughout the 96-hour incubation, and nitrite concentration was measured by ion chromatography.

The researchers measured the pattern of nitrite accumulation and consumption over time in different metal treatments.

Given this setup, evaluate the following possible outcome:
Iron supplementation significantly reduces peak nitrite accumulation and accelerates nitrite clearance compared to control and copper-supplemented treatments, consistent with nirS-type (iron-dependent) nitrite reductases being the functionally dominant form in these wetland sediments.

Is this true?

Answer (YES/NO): NO